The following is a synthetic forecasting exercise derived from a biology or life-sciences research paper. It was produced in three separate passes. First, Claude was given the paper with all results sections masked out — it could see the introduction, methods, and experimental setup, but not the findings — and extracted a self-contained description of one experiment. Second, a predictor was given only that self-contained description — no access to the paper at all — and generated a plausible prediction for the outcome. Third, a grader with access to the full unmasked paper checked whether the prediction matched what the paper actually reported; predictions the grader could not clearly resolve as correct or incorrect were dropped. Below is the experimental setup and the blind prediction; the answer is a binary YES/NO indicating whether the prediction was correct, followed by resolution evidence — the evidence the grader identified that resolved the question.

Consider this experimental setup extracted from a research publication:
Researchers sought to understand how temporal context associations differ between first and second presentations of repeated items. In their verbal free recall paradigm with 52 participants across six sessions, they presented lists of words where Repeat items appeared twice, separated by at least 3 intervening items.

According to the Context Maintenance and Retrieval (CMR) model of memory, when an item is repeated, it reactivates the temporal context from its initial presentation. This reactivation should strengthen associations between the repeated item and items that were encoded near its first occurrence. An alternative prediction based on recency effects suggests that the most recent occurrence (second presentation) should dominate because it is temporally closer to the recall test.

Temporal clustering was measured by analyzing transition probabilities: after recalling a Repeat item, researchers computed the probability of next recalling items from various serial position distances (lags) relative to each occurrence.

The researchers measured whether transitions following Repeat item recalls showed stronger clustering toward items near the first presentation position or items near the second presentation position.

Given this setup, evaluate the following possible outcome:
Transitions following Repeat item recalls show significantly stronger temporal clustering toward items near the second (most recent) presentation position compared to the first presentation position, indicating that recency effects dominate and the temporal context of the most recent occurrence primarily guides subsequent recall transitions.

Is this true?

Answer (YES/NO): NO